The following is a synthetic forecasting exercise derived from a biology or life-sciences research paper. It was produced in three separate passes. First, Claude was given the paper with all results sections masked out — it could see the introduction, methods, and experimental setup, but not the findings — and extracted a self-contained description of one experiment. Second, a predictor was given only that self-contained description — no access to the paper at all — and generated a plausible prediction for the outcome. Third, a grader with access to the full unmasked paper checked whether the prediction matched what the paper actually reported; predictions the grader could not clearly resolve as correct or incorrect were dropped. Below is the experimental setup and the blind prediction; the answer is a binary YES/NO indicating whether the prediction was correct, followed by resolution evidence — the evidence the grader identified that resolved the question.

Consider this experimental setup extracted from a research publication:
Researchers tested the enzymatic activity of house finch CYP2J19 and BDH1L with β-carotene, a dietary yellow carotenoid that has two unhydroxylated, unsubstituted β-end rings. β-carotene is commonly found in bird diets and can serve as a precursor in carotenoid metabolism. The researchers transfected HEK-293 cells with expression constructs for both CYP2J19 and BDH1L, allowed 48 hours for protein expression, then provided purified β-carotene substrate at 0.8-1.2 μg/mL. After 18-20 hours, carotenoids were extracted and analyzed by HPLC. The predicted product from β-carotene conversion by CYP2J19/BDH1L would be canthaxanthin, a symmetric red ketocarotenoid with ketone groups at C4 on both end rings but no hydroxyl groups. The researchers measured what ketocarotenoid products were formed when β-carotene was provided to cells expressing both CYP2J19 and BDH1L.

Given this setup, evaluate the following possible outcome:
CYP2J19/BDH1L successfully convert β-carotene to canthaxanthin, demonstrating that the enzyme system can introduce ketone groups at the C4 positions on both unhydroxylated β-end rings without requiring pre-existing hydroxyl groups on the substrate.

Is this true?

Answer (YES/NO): YES